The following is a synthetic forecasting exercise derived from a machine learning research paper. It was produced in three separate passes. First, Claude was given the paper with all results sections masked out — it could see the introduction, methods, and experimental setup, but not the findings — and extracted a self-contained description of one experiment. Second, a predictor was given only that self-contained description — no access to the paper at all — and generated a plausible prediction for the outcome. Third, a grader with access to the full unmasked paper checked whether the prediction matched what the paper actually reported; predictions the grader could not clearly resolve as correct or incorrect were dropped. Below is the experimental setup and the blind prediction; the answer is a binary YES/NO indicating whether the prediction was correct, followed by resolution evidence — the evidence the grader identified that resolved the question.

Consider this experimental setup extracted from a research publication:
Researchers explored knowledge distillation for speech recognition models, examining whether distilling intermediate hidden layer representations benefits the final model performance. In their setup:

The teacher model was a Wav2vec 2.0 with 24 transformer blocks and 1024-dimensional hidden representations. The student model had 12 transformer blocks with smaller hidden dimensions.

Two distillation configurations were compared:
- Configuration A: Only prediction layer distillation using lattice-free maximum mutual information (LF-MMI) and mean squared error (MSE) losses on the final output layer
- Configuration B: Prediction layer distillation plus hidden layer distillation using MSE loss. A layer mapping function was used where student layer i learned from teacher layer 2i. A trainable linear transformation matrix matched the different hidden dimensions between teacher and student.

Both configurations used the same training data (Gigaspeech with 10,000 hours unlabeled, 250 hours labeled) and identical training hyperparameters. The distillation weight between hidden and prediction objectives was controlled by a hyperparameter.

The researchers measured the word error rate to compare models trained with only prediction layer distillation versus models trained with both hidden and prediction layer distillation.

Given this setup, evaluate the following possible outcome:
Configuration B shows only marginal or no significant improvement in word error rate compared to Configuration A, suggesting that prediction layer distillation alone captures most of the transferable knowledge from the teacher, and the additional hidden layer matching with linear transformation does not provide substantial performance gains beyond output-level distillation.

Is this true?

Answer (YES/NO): NO